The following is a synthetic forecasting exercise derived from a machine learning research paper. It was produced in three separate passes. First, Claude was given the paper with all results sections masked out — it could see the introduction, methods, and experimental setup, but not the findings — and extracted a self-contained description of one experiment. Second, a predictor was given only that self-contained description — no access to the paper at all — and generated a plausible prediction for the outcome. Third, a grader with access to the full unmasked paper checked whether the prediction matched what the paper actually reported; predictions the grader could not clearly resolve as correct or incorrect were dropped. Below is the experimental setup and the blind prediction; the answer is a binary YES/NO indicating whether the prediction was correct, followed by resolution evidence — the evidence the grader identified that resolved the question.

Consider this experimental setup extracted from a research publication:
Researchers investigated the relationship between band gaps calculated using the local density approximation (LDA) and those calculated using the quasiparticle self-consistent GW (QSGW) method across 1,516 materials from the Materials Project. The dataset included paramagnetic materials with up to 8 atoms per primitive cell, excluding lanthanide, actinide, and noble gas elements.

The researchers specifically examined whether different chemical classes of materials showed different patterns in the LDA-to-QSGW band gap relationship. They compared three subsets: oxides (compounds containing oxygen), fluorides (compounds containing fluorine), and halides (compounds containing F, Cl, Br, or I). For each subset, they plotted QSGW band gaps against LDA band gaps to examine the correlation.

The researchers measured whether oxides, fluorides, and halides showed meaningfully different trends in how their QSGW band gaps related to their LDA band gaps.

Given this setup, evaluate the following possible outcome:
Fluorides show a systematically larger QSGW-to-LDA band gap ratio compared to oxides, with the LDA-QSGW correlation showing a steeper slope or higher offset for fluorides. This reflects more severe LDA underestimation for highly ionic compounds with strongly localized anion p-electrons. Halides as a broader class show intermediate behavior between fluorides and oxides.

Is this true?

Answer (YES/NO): NO